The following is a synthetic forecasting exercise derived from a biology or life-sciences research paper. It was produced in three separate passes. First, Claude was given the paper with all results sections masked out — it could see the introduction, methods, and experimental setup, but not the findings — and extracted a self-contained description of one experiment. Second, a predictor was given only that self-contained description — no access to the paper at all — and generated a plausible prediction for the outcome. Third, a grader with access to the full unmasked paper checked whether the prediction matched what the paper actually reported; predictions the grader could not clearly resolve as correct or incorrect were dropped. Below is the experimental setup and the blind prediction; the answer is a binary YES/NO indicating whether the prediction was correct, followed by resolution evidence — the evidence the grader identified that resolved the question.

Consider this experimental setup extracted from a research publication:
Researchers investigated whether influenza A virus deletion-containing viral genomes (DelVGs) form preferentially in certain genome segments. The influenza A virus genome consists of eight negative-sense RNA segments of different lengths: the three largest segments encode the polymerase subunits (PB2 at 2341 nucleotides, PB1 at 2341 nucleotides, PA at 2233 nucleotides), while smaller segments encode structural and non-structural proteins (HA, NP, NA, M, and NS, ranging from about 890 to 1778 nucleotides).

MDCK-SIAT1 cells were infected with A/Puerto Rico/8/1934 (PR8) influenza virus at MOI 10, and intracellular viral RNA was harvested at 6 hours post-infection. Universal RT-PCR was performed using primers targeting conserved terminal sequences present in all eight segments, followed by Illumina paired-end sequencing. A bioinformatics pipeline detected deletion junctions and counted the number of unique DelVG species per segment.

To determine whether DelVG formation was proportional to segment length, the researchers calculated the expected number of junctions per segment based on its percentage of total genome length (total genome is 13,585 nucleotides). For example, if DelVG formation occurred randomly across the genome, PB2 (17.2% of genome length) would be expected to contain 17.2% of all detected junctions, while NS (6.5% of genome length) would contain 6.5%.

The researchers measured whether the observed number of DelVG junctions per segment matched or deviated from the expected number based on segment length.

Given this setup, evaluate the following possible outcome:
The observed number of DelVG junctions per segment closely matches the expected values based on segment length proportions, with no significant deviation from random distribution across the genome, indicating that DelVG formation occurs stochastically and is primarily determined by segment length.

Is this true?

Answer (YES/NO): NO